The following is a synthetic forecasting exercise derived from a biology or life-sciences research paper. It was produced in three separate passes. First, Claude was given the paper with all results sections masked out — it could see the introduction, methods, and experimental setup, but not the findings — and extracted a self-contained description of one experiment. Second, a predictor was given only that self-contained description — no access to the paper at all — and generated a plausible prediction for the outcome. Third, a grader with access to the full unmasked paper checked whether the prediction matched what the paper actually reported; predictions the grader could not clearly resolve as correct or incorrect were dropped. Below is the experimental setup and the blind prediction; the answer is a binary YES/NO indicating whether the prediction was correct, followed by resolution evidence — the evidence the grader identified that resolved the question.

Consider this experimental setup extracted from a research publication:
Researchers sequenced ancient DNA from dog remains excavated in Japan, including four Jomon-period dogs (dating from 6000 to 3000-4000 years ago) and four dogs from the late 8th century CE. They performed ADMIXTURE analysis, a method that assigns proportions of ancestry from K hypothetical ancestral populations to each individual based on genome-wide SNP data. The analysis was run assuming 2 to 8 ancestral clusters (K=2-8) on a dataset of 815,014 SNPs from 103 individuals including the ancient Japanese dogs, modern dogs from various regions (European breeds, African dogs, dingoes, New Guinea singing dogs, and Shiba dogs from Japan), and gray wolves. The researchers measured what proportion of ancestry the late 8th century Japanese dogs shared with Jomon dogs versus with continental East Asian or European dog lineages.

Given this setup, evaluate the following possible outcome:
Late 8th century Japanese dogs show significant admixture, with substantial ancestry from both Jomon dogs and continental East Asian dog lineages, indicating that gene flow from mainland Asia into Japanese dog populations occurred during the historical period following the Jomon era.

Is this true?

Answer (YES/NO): NO